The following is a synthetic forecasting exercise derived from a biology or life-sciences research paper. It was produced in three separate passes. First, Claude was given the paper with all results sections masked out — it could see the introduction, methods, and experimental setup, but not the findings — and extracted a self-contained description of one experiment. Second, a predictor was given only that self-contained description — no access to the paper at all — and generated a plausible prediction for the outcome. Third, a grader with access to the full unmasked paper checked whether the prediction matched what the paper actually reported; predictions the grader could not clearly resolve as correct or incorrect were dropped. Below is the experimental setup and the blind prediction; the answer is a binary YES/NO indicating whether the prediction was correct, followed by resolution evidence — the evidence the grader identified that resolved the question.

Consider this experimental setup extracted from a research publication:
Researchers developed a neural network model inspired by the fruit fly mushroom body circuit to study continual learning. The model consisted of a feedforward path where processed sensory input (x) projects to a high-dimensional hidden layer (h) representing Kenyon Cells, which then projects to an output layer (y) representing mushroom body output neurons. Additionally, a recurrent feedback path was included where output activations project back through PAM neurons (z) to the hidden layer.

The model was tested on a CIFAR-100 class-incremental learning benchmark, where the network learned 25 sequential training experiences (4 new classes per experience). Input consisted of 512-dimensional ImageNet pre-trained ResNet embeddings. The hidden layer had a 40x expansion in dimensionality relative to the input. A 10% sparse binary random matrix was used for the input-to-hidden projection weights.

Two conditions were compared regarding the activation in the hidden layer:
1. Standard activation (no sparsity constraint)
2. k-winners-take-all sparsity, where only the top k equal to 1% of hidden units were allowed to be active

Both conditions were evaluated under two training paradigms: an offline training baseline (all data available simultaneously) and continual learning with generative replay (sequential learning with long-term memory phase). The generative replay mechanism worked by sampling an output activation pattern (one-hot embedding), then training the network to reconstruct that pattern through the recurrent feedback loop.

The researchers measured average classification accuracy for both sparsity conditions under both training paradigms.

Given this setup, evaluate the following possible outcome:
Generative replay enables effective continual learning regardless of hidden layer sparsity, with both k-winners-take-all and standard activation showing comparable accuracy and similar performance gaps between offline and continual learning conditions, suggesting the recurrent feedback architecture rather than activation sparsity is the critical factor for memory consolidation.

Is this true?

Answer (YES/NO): NO